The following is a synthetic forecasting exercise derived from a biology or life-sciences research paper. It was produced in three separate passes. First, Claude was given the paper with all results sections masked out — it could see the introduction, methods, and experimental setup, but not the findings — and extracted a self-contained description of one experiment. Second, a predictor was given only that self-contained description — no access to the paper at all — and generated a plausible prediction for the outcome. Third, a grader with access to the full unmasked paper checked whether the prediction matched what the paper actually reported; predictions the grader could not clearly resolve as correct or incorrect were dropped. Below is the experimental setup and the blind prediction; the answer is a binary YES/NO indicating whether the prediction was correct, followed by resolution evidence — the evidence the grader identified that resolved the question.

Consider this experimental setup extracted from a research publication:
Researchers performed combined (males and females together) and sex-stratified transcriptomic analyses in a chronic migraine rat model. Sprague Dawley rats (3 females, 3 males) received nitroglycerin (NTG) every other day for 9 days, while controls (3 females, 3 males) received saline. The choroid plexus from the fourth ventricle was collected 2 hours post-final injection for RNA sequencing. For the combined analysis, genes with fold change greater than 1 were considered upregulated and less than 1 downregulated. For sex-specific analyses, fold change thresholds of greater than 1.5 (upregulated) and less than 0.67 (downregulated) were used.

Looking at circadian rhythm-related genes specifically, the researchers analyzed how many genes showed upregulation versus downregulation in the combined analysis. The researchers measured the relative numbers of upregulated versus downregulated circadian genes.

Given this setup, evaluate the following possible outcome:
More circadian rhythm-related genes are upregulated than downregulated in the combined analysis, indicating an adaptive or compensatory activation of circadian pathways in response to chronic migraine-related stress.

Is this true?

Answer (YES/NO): NO